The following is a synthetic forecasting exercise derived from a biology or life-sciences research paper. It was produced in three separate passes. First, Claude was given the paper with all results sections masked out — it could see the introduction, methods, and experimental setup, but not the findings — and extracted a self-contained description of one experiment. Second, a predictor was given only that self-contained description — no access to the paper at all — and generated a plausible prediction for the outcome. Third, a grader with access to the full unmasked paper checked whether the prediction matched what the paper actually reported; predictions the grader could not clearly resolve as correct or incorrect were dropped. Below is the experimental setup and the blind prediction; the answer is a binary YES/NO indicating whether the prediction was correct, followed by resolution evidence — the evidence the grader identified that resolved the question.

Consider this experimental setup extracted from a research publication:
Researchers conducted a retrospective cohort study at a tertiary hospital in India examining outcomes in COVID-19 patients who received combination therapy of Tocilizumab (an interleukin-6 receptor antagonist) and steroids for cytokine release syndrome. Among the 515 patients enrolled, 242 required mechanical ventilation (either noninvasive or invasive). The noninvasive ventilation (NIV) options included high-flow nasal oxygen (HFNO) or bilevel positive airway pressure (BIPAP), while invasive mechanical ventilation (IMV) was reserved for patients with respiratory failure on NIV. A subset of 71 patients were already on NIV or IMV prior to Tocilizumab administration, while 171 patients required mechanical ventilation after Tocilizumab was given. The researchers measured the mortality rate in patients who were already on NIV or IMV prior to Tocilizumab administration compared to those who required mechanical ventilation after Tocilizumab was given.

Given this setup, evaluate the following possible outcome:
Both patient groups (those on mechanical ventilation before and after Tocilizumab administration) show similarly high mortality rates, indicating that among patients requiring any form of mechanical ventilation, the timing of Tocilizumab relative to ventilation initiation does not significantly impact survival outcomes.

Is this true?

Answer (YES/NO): NO